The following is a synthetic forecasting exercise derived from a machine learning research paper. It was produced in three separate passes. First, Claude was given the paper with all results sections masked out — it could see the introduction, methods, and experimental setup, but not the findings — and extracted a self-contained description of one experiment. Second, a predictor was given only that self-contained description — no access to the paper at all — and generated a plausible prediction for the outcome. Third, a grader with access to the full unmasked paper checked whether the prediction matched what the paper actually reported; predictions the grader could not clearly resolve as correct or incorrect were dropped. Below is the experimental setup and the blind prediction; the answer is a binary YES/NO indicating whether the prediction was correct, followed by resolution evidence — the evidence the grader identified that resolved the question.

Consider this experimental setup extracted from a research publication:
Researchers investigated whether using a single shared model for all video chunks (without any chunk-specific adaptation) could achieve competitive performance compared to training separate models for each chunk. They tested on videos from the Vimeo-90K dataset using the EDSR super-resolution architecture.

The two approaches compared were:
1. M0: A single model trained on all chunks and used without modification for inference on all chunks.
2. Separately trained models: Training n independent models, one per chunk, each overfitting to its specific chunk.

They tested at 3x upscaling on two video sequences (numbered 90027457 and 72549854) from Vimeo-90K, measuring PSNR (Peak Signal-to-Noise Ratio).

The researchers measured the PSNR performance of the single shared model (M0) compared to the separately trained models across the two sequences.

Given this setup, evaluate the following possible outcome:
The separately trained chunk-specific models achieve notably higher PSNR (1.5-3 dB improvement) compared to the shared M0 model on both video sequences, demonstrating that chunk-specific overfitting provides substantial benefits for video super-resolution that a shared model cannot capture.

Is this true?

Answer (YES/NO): NO